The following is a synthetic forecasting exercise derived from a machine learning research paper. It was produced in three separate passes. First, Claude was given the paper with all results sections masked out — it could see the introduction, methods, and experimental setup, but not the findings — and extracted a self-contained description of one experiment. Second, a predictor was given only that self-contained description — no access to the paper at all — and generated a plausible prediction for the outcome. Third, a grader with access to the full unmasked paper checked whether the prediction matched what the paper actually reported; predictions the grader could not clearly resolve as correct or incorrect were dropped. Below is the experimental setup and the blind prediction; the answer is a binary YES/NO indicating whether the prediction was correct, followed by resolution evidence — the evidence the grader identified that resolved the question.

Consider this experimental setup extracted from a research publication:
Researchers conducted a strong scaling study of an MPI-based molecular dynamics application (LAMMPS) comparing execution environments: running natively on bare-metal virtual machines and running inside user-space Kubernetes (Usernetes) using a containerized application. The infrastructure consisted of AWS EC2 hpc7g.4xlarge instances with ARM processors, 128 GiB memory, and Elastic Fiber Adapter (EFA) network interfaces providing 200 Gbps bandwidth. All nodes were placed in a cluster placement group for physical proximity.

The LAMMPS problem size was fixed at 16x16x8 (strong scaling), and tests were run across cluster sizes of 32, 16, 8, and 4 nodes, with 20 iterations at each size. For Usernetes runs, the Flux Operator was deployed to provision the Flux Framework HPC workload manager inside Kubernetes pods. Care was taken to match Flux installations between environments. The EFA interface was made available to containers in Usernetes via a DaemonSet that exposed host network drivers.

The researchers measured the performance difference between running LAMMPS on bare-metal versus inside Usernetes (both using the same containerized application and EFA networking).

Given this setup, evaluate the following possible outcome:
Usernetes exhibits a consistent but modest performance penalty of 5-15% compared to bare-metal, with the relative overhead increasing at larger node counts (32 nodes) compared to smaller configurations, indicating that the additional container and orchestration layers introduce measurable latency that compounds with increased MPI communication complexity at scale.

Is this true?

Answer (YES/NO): NO